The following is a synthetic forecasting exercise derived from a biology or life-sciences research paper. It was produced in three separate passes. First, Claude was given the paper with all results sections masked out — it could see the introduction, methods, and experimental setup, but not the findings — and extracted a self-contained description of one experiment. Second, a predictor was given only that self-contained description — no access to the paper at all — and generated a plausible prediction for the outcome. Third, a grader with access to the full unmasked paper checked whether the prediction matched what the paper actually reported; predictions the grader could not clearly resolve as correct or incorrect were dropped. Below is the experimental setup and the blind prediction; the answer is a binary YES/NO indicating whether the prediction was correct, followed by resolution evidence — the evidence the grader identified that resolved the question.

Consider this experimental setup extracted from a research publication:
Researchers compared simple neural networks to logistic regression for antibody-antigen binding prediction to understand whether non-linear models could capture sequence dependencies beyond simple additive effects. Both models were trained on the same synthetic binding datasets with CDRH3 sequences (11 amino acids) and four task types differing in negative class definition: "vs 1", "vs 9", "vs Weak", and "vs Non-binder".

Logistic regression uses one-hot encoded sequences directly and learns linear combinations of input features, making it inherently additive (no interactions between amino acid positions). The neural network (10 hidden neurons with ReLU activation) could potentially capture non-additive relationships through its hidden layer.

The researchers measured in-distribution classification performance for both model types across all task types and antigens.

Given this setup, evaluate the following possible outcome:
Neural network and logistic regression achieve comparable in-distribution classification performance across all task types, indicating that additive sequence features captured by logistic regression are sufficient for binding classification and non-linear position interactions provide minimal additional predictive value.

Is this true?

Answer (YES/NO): NO